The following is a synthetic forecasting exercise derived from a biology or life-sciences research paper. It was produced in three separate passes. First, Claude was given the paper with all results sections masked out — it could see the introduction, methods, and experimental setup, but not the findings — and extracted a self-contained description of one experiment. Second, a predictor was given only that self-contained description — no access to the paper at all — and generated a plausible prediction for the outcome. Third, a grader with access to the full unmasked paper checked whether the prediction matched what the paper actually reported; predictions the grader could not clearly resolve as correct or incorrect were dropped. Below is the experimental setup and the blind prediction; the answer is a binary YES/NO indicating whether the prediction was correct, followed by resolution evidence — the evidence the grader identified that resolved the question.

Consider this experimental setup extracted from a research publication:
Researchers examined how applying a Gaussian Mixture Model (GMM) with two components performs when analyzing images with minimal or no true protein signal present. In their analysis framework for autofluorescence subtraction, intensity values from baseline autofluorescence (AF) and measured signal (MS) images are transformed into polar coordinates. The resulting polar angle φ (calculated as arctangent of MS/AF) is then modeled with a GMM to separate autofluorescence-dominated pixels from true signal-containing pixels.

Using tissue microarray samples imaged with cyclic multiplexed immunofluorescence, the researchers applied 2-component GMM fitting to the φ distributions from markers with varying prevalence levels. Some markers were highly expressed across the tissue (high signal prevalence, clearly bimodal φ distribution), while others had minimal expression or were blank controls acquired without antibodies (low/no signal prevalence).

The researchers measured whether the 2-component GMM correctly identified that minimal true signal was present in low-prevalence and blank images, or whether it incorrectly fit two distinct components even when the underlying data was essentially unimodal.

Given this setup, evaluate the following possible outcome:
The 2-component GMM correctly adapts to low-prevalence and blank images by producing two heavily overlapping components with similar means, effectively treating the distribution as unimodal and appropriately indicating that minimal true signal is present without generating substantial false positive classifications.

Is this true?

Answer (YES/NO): NO